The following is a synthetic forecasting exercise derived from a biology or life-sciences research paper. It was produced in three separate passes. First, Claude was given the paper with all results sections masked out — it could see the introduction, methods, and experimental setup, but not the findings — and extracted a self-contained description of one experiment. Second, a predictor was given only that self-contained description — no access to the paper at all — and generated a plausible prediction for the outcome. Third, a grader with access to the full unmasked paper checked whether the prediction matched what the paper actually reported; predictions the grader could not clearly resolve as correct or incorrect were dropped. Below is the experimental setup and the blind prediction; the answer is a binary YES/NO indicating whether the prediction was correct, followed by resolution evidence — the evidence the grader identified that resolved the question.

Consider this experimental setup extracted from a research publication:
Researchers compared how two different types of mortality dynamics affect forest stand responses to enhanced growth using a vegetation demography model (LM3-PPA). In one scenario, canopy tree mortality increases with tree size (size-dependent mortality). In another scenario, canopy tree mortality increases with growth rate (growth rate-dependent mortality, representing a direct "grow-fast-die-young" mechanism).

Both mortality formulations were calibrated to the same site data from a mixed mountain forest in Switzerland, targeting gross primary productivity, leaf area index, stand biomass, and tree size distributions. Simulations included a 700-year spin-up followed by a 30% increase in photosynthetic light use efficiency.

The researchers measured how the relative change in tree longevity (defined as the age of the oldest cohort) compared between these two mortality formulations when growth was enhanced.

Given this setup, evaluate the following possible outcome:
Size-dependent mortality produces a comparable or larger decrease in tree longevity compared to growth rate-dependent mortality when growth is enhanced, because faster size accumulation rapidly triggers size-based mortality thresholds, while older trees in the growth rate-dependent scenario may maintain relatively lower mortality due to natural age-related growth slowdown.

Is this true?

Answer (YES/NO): YES